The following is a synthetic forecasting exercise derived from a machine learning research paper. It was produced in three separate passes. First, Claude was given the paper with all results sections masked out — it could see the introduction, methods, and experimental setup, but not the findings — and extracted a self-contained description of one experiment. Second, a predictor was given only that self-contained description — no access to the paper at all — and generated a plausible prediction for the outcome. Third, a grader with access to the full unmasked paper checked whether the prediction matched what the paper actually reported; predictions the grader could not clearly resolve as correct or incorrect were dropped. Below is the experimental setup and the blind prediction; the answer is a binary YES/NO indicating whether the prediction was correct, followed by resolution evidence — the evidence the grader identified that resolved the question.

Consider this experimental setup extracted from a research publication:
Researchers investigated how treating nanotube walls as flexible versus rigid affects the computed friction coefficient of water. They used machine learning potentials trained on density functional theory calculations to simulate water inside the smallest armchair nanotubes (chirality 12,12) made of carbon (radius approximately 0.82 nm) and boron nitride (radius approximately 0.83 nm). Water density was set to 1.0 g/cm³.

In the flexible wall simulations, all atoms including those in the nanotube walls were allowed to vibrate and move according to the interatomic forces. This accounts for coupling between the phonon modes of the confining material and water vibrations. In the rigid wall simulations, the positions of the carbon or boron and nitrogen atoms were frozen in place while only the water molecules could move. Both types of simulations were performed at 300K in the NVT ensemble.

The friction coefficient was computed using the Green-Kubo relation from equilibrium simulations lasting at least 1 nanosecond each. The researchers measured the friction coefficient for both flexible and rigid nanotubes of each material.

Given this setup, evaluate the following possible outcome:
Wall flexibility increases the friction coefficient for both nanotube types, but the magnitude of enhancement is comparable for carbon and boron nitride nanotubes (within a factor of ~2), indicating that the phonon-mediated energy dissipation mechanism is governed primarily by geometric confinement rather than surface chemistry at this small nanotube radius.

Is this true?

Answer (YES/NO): NO